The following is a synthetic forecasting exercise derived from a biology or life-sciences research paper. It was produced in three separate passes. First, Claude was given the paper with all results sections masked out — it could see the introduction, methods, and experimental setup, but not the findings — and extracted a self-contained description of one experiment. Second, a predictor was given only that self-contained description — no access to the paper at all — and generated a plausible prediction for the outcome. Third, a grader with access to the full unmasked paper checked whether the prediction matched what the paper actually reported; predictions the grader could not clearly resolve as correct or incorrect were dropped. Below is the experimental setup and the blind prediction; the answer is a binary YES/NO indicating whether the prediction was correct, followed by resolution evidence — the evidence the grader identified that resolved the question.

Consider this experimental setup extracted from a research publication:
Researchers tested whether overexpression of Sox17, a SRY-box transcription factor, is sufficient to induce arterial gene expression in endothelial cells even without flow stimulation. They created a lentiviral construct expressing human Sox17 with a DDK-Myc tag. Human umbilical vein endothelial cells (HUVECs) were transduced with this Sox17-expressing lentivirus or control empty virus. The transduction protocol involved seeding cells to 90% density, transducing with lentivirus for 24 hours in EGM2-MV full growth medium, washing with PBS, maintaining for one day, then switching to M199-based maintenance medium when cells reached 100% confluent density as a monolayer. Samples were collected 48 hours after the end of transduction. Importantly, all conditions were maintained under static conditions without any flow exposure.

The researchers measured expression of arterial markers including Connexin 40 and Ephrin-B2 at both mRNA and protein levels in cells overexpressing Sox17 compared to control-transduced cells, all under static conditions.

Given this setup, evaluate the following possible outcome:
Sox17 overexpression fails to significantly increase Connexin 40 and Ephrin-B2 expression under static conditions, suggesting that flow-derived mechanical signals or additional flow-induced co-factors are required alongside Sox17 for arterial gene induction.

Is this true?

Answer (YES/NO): NO